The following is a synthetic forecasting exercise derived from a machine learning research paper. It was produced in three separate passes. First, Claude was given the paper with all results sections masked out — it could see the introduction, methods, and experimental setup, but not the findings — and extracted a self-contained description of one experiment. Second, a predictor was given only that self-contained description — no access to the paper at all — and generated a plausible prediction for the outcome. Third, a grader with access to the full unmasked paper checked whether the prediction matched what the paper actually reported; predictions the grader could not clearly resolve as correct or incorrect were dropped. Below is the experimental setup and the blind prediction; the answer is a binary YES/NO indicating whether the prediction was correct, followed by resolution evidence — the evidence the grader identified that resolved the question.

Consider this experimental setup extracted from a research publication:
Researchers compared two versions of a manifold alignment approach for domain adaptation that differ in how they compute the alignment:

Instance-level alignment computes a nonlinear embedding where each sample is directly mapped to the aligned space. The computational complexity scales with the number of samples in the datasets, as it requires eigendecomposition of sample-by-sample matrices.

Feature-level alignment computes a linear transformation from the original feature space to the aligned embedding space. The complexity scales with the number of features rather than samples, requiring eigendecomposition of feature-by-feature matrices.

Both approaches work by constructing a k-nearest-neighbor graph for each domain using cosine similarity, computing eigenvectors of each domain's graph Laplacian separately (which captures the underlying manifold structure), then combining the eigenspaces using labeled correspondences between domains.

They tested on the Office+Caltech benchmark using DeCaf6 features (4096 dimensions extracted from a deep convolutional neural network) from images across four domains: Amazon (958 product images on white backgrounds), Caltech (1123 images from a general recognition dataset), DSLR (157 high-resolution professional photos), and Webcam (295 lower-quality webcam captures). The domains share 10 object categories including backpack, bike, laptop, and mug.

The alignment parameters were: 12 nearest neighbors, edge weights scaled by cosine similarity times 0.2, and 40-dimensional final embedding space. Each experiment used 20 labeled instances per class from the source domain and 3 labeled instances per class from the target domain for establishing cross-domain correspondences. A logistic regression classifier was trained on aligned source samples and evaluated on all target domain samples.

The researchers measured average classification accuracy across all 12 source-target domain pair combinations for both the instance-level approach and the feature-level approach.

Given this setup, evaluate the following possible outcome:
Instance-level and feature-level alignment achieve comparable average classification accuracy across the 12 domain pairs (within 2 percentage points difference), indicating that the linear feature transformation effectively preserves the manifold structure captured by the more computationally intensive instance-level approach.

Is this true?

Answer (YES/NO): YES